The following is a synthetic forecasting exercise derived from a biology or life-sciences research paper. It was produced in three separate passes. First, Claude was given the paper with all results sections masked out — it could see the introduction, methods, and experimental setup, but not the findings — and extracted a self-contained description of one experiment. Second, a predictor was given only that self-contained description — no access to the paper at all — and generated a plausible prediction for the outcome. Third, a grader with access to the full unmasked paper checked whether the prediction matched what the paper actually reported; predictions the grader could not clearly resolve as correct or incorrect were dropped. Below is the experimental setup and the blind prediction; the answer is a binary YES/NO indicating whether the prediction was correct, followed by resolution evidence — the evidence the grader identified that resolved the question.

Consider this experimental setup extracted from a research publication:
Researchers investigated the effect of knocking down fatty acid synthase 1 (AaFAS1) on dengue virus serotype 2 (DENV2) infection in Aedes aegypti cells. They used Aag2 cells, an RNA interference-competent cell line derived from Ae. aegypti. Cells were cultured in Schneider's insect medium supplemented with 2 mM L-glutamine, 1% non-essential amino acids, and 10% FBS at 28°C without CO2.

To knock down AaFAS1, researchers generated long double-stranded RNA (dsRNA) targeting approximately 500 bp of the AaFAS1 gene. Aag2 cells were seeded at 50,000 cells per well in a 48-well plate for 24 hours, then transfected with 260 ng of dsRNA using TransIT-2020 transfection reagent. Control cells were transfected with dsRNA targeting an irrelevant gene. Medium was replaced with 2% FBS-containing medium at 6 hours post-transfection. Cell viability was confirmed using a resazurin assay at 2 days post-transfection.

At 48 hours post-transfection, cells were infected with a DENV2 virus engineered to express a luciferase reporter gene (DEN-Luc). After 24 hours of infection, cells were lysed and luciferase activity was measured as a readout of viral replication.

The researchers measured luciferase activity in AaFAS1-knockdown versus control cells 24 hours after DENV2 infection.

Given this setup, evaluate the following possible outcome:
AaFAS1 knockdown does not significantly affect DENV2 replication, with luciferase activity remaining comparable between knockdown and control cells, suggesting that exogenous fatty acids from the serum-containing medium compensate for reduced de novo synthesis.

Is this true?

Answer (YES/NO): NO